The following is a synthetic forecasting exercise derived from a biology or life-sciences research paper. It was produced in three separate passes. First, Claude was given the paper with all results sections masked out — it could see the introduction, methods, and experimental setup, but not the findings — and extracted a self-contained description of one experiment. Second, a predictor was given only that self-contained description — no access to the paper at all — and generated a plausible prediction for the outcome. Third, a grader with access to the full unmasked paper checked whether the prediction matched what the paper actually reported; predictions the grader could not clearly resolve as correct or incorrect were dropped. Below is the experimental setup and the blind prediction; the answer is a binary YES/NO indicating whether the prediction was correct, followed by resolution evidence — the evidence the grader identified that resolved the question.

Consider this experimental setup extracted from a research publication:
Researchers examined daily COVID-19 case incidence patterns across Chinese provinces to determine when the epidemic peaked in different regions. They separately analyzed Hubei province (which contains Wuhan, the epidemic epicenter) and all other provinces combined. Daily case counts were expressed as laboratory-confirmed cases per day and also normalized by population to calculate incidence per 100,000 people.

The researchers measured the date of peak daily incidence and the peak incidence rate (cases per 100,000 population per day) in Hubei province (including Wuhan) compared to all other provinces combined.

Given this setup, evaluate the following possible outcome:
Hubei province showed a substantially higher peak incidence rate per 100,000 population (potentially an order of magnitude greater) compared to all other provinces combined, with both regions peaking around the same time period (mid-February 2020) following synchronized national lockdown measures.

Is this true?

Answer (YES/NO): NO